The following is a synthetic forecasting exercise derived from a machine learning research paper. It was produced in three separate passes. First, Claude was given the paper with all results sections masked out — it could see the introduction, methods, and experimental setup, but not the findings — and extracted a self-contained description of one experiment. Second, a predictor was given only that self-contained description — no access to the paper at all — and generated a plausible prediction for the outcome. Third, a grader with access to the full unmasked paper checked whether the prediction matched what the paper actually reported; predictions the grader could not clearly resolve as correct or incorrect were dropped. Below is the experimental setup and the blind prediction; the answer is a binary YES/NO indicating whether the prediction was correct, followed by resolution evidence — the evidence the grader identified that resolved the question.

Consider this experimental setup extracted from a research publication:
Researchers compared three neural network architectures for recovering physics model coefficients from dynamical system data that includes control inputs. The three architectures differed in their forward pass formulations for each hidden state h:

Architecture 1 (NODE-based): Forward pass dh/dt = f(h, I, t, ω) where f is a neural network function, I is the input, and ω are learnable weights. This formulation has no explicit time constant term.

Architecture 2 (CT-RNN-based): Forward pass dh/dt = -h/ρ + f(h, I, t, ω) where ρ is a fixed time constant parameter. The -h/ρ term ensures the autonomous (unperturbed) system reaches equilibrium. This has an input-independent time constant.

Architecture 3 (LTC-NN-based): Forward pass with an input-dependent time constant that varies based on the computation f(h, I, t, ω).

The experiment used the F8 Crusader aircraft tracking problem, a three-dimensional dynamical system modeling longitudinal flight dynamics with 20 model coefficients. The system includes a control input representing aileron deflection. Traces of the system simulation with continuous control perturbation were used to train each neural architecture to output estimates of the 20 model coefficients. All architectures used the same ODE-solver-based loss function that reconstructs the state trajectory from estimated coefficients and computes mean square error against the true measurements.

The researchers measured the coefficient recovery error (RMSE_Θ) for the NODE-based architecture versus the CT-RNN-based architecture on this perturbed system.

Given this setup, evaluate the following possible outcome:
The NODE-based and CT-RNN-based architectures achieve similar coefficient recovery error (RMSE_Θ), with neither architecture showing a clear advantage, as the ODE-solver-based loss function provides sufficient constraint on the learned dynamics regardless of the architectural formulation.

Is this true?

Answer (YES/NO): NO